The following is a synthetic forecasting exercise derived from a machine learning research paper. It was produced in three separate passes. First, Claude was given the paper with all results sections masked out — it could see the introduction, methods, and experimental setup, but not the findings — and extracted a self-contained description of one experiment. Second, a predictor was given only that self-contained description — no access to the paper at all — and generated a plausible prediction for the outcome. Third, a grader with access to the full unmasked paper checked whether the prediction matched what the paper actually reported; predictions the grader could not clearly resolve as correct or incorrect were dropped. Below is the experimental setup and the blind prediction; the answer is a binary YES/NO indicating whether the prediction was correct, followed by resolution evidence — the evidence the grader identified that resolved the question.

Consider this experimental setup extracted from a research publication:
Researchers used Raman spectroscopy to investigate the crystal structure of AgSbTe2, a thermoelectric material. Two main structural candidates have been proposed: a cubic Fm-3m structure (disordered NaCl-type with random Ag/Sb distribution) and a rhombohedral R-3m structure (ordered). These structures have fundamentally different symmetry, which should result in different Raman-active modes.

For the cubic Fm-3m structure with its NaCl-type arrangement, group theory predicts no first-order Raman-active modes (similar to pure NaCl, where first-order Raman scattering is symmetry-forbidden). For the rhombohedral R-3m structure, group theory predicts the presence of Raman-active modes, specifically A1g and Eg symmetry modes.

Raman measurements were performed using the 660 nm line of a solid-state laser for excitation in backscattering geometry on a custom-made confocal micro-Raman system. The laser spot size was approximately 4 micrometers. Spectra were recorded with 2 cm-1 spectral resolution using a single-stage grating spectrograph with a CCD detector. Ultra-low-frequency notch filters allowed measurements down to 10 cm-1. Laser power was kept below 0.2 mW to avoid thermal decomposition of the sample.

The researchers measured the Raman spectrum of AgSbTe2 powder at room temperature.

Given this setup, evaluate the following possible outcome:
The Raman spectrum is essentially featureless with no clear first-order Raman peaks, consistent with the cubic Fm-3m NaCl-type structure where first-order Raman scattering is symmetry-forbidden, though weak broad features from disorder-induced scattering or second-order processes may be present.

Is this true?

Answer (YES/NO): NO